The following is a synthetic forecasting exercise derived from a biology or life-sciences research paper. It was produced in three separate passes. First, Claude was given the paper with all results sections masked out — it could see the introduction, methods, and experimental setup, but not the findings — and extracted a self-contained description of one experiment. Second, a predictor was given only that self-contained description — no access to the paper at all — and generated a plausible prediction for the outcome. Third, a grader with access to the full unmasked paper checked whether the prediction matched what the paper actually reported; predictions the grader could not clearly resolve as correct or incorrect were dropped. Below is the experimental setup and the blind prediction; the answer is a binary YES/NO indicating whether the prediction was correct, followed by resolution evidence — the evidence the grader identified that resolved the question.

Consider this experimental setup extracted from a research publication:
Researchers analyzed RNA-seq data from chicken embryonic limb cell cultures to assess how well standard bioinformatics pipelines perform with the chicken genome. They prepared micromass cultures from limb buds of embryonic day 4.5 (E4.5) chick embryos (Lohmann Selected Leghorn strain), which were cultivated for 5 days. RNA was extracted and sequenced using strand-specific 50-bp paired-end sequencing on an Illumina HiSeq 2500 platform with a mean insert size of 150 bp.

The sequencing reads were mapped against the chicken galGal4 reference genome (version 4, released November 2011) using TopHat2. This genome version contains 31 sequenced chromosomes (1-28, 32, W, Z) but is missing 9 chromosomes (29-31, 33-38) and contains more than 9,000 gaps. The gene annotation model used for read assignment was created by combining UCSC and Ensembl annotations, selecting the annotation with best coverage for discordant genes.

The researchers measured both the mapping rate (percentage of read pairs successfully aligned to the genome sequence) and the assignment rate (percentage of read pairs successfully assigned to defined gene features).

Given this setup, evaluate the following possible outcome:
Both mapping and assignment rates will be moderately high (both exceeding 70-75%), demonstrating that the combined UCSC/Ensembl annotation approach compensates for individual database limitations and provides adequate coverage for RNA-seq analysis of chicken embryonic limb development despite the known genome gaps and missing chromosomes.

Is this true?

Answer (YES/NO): NO